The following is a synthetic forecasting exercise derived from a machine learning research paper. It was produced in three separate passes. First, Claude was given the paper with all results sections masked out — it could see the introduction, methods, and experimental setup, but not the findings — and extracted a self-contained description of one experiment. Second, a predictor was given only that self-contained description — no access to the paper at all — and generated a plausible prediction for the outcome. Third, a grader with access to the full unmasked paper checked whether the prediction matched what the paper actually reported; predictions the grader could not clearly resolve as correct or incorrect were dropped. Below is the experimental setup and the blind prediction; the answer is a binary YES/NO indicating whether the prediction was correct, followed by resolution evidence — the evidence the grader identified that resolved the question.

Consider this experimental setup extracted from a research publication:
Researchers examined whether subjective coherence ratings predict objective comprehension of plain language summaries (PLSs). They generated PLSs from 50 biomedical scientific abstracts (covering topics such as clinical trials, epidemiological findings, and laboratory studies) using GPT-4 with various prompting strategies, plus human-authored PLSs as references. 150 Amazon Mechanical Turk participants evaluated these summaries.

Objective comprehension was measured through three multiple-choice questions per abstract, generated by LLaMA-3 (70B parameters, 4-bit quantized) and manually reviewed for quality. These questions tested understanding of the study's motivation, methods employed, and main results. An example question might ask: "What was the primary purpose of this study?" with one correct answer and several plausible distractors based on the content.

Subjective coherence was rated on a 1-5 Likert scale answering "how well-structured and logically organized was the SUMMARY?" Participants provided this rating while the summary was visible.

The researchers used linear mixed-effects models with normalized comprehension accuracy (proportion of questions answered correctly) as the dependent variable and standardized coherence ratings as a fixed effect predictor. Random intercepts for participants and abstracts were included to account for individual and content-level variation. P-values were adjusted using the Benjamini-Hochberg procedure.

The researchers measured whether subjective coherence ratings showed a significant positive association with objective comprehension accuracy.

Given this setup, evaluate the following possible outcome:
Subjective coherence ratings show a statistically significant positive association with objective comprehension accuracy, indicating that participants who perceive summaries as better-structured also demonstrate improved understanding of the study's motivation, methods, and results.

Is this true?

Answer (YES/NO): YES